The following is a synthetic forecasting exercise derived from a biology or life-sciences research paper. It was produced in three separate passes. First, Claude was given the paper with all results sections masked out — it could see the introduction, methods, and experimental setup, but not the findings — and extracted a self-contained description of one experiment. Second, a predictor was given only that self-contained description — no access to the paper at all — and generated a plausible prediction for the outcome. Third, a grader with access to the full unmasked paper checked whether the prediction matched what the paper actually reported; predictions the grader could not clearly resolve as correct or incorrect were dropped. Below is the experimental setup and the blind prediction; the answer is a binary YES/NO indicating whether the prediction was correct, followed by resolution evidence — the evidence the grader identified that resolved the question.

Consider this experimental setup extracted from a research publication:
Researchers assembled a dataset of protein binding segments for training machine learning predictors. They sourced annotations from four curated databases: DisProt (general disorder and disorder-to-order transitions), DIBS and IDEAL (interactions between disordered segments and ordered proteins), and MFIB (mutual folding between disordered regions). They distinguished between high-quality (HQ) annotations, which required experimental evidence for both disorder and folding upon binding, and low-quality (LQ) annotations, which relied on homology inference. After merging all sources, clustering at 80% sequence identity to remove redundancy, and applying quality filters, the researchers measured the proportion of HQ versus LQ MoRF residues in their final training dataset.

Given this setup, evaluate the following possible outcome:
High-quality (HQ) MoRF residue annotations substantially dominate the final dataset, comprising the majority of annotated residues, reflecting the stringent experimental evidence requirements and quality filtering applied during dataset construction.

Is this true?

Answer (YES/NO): YES